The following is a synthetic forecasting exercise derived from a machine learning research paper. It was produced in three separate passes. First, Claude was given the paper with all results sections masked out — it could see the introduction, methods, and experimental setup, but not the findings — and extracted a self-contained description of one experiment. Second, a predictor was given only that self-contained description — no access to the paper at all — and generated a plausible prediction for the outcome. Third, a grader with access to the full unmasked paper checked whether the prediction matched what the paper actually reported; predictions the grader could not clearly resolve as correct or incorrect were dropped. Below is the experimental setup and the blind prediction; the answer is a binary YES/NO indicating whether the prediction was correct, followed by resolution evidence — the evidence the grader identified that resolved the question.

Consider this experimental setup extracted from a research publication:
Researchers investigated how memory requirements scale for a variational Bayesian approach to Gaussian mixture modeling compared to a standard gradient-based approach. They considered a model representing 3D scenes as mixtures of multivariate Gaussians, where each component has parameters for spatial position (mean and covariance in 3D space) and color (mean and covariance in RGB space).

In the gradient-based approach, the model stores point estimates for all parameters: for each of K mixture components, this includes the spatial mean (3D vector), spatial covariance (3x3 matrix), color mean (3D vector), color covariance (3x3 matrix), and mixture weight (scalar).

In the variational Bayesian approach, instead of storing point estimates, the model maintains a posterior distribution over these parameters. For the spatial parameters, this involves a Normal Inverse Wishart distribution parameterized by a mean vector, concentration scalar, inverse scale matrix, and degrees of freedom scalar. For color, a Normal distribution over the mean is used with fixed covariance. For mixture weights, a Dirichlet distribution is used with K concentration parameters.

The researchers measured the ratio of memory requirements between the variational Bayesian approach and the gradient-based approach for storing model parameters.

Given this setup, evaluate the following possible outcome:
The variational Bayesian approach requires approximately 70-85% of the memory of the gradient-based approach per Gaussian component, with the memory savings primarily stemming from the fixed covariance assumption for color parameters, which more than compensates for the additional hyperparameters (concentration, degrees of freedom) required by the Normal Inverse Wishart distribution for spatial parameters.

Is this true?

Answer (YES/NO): NO